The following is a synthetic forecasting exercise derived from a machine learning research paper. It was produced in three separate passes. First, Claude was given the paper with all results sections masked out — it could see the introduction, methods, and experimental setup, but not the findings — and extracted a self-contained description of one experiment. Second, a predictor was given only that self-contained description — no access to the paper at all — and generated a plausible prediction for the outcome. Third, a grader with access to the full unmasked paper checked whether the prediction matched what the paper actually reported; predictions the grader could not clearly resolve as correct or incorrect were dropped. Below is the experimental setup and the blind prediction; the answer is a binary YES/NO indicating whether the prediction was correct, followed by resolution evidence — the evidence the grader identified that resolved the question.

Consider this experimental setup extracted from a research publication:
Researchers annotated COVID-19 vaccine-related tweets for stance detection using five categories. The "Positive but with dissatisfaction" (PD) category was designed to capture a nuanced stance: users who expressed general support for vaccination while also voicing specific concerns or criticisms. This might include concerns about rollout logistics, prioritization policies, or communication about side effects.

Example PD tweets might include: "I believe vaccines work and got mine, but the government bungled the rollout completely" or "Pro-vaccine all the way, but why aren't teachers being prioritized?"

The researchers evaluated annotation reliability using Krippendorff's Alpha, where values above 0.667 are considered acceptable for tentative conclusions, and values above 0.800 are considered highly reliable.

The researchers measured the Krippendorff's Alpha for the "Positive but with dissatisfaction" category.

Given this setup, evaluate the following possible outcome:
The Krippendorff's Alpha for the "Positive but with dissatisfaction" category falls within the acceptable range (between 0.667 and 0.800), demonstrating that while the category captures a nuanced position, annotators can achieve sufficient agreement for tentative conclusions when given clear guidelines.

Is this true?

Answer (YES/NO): NO